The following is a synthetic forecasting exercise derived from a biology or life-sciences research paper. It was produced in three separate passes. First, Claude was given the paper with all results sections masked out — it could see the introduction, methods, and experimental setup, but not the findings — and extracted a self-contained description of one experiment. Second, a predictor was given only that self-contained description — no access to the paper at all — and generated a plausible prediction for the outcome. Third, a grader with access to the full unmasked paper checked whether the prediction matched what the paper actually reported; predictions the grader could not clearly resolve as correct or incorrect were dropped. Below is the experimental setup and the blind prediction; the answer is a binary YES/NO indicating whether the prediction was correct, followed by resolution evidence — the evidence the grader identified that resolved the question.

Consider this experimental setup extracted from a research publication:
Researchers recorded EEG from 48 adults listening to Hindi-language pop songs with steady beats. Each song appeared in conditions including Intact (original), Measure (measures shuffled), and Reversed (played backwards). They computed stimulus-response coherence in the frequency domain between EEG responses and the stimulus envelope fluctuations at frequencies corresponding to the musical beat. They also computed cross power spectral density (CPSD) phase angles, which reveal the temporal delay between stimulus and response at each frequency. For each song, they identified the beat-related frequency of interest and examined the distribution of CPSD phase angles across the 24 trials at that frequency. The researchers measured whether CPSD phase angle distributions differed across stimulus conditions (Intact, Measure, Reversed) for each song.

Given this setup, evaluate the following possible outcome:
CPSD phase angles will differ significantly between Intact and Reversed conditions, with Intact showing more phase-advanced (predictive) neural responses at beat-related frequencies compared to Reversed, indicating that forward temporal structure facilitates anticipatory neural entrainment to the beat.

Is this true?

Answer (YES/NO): NO